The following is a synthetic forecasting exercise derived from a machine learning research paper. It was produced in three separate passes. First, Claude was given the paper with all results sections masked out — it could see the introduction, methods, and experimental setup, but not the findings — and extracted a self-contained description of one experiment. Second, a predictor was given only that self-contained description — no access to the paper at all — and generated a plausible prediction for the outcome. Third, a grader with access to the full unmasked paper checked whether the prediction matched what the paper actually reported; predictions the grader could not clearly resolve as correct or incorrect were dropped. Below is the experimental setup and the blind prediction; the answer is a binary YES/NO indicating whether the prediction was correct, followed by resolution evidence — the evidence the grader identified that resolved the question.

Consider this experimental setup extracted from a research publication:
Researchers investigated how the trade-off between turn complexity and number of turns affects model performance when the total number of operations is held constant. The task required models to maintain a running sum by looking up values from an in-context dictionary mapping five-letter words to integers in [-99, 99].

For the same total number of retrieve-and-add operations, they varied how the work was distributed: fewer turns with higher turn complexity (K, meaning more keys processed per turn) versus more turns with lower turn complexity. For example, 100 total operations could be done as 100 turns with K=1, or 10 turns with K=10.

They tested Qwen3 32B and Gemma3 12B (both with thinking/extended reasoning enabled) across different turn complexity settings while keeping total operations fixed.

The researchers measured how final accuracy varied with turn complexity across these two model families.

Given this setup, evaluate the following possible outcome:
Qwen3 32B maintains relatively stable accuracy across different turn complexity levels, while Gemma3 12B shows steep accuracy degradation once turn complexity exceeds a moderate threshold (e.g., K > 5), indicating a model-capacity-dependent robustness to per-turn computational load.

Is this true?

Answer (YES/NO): NO